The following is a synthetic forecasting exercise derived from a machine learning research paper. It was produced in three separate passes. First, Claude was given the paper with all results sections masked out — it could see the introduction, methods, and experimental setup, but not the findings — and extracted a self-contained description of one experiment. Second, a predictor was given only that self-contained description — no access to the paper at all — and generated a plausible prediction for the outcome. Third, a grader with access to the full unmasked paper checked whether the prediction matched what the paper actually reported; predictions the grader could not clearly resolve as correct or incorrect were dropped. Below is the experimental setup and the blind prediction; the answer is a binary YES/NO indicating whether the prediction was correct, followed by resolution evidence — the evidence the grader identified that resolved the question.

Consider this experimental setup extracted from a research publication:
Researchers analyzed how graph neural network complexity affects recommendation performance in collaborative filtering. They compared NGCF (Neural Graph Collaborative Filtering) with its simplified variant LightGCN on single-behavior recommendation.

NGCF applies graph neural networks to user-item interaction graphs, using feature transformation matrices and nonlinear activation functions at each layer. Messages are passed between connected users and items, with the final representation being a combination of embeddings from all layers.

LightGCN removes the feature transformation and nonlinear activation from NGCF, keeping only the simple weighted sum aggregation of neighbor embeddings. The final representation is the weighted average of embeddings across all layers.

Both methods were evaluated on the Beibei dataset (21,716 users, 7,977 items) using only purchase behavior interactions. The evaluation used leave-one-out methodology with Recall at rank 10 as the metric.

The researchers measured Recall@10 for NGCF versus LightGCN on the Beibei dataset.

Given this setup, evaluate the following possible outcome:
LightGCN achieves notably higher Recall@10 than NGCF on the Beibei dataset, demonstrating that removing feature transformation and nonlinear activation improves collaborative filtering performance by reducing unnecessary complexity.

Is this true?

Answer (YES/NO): YES